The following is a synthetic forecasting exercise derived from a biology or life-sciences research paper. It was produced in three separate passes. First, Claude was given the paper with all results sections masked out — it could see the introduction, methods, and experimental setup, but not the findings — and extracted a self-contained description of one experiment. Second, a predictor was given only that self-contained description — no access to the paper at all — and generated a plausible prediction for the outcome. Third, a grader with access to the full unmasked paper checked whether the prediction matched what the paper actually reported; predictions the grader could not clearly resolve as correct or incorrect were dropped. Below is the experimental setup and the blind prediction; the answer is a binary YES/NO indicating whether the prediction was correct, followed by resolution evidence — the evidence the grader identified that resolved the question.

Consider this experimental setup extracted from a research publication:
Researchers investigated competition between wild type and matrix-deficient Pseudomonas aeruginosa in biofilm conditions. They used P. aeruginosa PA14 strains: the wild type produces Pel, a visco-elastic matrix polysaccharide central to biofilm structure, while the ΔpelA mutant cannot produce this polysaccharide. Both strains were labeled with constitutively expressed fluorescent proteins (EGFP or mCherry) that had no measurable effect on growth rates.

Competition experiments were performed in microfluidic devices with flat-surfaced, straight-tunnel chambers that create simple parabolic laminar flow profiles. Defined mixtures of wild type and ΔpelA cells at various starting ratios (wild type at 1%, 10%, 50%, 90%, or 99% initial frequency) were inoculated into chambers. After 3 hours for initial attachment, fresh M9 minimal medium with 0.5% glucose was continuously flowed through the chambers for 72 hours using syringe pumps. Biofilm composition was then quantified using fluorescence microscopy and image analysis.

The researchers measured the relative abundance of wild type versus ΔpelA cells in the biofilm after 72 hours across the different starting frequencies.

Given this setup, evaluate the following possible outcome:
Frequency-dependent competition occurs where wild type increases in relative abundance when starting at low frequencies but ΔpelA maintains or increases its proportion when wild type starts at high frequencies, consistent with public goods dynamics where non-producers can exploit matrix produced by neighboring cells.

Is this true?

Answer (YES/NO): NO